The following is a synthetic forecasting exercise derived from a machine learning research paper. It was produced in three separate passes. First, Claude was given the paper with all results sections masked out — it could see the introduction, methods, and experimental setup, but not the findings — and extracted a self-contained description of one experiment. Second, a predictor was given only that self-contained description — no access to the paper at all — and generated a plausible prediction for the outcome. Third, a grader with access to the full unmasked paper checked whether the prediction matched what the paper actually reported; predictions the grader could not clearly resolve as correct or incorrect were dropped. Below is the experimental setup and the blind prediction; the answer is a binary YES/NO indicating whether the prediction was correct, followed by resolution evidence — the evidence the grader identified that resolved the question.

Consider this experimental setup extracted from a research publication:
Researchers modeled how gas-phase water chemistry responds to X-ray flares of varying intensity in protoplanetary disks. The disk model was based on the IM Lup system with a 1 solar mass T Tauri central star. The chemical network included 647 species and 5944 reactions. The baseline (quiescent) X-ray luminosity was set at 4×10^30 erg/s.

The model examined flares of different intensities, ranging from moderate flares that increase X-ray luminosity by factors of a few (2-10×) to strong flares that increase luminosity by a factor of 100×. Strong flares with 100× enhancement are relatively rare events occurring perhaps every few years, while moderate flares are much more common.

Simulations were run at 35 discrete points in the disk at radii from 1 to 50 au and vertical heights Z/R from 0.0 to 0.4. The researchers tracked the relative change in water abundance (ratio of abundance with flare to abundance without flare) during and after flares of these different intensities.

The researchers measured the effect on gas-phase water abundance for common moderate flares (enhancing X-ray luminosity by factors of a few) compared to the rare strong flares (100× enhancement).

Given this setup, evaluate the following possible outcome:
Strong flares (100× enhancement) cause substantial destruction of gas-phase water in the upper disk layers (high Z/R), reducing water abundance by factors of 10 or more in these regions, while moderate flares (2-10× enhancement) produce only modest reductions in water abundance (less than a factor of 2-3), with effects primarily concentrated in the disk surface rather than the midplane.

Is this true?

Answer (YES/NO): NO